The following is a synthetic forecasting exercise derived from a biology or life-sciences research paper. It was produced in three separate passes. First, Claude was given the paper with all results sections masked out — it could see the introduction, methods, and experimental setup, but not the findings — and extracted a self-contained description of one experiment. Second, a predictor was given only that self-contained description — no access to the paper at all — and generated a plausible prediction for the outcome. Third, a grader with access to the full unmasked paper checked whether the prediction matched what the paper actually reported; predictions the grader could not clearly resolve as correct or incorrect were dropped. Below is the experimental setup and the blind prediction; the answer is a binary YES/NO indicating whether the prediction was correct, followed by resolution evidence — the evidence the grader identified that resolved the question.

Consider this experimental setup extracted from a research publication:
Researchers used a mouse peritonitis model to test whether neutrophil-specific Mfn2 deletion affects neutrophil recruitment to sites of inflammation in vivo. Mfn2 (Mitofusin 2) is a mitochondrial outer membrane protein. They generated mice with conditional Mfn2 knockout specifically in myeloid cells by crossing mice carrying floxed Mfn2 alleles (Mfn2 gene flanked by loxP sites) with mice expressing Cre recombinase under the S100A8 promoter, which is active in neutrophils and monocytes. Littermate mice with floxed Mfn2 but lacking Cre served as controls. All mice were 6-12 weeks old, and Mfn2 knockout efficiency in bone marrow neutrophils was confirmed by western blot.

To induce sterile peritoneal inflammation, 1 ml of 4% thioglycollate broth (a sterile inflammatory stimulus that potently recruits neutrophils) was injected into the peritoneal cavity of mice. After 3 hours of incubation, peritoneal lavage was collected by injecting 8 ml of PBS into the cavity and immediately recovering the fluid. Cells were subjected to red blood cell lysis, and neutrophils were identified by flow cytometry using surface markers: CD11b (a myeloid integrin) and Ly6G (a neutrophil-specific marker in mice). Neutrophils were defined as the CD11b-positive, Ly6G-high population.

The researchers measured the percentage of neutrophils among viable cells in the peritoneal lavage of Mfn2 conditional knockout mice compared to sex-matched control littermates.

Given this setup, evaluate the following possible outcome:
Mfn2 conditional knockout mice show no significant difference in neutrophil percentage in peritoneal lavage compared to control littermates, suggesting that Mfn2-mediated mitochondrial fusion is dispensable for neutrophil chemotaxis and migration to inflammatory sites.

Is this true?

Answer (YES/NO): NO